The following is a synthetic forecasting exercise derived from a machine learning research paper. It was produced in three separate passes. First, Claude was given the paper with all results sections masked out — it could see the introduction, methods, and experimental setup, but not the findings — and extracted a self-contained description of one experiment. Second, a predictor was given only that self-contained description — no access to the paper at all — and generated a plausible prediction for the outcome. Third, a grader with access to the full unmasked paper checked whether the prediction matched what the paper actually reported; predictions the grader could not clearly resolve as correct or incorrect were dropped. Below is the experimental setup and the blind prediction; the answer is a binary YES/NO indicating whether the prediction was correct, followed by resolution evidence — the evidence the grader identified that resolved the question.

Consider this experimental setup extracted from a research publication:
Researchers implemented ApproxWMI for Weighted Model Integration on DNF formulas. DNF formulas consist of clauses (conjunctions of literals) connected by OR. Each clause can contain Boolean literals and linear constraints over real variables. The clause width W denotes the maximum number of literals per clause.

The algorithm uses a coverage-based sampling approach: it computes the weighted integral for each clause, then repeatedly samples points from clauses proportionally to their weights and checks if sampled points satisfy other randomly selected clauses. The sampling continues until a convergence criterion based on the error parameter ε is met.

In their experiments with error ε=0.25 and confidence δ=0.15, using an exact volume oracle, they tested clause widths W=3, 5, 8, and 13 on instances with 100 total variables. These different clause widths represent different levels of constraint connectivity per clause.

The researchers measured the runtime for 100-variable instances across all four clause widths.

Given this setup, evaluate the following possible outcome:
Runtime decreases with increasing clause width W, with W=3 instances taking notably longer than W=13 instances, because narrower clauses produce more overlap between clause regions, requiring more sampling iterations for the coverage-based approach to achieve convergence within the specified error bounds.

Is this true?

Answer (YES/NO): YES